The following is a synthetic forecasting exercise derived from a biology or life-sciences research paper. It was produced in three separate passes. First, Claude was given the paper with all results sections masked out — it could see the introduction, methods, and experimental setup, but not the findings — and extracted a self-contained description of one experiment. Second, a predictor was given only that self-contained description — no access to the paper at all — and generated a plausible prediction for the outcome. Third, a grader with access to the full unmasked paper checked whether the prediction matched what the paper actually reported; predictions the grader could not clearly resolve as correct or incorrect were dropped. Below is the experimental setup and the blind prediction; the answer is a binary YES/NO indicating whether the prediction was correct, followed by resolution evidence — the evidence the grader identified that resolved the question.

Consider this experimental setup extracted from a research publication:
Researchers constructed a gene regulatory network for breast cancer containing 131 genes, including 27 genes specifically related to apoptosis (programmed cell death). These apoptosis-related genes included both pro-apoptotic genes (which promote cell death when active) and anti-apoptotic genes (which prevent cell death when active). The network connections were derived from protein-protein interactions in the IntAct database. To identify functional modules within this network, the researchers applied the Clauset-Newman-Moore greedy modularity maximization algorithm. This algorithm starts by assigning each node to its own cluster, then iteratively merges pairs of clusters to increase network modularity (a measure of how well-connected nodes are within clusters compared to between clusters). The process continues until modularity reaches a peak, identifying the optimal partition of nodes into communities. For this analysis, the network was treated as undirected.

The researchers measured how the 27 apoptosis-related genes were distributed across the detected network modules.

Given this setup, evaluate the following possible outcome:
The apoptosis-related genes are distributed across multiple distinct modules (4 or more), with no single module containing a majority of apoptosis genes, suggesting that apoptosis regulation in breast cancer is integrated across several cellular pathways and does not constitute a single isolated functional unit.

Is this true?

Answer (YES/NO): NO